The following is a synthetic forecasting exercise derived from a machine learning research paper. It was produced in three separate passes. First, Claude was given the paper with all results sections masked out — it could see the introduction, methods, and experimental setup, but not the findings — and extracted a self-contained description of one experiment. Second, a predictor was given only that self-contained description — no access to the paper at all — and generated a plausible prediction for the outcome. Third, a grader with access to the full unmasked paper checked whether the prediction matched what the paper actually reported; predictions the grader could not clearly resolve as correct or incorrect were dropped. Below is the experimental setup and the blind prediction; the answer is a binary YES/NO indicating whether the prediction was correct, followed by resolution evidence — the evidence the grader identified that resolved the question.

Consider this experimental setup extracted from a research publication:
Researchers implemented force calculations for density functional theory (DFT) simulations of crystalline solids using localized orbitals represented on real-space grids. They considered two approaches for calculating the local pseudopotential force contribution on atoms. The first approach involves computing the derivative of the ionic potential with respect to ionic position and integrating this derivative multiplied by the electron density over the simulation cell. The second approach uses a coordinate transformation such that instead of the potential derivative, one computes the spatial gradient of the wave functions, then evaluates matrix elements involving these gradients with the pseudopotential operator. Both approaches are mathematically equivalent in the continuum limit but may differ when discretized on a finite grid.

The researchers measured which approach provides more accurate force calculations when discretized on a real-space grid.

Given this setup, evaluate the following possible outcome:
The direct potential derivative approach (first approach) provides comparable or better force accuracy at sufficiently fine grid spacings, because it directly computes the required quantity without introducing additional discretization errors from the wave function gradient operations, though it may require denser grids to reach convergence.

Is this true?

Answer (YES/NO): NO